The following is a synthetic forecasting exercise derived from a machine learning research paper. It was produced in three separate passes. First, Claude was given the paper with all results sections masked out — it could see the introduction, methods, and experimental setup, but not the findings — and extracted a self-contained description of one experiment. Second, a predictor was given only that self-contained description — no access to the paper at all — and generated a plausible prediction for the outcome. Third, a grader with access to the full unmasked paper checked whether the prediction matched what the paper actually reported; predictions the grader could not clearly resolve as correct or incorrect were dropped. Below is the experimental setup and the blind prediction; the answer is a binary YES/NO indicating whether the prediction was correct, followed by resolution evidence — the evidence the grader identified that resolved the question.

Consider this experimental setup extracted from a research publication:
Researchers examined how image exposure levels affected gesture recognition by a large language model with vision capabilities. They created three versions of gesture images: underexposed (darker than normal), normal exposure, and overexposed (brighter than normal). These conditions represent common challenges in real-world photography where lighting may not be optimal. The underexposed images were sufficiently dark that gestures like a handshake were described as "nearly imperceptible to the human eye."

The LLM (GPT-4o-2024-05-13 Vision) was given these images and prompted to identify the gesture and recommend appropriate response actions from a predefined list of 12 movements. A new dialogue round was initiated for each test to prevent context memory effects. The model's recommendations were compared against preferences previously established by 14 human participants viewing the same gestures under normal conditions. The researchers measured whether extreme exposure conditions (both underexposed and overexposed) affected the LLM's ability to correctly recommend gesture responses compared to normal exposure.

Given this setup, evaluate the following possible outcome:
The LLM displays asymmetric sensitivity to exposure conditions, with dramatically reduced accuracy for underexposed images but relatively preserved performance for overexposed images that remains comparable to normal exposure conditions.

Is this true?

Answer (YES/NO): NO